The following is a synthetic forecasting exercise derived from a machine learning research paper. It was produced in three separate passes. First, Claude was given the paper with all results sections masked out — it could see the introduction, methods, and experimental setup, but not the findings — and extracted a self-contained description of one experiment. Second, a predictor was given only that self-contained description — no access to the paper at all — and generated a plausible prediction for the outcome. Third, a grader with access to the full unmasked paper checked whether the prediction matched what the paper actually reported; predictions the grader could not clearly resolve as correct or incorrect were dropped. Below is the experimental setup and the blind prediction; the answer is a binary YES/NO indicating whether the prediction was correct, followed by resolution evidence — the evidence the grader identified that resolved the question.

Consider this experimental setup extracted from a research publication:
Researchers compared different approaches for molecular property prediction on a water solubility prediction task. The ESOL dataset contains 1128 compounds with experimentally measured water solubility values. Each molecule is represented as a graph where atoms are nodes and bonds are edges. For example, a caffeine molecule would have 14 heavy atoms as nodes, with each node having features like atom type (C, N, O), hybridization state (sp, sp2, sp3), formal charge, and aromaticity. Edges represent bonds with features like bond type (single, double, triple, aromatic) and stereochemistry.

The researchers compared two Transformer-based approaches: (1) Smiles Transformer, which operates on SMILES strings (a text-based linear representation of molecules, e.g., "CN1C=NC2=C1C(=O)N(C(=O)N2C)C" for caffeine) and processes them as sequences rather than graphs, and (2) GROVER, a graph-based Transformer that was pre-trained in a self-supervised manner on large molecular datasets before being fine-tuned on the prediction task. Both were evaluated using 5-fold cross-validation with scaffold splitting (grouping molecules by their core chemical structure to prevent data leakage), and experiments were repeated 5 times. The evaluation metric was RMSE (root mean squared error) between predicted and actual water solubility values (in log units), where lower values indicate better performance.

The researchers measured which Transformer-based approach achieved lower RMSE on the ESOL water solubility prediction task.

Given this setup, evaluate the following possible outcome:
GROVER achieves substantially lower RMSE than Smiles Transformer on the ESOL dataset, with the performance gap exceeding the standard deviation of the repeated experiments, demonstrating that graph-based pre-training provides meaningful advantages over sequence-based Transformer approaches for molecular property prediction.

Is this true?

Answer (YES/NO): NO